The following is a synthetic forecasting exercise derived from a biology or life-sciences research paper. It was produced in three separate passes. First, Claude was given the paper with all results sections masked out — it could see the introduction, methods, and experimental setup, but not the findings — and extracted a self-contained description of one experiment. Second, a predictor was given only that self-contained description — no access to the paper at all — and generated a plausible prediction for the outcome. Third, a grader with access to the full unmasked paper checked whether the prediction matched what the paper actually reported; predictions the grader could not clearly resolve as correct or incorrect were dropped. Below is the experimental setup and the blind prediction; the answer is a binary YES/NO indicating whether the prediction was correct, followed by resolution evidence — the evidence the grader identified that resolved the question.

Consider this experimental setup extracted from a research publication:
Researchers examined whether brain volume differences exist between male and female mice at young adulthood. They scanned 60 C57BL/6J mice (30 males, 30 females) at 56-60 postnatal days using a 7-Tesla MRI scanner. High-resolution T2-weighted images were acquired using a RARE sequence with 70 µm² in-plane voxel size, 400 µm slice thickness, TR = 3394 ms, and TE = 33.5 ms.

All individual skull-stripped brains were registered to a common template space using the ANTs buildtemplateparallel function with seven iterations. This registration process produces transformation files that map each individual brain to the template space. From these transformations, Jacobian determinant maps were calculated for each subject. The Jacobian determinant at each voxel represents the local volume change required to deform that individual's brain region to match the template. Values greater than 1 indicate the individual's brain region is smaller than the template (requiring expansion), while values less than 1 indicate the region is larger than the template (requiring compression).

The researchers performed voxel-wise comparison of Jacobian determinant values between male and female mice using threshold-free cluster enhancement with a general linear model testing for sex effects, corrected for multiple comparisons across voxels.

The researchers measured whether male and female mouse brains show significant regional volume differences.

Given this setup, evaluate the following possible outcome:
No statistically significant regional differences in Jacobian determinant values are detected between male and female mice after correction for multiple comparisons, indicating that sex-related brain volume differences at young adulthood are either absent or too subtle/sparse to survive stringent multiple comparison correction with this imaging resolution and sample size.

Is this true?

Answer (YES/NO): NO